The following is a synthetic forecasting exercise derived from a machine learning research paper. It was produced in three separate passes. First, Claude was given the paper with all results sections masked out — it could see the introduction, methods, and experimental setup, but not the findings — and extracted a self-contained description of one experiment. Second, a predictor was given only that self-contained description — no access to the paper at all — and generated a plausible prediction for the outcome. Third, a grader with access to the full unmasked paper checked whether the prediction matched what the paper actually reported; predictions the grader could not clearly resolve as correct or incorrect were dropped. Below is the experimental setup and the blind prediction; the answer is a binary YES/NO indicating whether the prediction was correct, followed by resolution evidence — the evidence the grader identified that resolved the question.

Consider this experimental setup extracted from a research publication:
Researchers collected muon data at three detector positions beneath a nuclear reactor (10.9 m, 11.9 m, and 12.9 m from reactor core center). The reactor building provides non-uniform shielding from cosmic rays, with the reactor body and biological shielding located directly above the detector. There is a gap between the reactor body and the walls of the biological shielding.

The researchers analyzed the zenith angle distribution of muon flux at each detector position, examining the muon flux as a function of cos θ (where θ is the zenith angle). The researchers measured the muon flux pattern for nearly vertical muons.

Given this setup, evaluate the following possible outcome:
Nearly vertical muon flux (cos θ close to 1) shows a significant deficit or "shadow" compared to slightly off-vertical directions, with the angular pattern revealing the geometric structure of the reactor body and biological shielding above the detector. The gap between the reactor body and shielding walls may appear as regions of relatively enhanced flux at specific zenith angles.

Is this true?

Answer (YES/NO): NO